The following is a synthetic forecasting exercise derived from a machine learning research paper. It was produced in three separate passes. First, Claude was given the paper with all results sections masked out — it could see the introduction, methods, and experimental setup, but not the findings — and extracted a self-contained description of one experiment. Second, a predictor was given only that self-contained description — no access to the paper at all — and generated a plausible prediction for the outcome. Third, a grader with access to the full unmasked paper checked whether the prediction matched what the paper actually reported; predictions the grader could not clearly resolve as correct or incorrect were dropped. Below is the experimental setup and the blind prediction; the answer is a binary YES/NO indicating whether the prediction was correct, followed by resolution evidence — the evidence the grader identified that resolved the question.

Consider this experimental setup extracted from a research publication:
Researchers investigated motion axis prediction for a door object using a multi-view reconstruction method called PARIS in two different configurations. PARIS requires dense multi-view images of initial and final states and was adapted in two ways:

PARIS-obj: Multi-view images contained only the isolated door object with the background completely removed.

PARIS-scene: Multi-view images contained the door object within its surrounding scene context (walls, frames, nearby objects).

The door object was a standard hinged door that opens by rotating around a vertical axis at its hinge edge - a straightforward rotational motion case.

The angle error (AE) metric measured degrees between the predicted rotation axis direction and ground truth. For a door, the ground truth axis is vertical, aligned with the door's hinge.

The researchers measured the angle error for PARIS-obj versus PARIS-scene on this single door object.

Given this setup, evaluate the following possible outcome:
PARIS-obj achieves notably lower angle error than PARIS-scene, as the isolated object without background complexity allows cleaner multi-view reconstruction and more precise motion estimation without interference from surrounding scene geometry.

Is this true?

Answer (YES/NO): YES